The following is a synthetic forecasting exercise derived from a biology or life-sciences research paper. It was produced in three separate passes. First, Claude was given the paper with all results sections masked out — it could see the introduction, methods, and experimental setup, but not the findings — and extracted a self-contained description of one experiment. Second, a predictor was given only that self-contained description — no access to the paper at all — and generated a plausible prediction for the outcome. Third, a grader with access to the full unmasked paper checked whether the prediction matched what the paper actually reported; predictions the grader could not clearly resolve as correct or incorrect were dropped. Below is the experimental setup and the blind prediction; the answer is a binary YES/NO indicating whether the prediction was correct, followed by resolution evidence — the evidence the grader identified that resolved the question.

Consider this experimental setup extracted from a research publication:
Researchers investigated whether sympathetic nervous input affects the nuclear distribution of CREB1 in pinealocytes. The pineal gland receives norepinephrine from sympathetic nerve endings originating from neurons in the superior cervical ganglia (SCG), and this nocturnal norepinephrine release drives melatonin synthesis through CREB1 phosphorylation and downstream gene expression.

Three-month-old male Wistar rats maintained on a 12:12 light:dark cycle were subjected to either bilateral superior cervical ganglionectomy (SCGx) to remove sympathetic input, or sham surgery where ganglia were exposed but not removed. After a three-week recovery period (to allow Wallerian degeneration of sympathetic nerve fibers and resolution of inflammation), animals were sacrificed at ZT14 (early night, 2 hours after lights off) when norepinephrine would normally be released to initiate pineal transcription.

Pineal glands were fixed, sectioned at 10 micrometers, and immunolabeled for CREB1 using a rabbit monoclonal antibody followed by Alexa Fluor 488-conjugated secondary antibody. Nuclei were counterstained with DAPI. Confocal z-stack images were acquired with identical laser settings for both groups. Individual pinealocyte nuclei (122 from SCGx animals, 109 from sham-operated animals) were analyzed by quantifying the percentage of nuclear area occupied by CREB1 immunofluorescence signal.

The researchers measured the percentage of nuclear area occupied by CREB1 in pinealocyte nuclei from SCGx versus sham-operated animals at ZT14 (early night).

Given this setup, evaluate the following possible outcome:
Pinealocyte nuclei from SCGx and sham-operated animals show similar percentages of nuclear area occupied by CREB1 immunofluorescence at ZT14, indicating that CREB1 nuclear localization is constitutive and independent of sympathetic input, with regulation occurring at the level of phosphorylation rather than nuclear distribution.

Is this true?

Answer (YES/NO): NO